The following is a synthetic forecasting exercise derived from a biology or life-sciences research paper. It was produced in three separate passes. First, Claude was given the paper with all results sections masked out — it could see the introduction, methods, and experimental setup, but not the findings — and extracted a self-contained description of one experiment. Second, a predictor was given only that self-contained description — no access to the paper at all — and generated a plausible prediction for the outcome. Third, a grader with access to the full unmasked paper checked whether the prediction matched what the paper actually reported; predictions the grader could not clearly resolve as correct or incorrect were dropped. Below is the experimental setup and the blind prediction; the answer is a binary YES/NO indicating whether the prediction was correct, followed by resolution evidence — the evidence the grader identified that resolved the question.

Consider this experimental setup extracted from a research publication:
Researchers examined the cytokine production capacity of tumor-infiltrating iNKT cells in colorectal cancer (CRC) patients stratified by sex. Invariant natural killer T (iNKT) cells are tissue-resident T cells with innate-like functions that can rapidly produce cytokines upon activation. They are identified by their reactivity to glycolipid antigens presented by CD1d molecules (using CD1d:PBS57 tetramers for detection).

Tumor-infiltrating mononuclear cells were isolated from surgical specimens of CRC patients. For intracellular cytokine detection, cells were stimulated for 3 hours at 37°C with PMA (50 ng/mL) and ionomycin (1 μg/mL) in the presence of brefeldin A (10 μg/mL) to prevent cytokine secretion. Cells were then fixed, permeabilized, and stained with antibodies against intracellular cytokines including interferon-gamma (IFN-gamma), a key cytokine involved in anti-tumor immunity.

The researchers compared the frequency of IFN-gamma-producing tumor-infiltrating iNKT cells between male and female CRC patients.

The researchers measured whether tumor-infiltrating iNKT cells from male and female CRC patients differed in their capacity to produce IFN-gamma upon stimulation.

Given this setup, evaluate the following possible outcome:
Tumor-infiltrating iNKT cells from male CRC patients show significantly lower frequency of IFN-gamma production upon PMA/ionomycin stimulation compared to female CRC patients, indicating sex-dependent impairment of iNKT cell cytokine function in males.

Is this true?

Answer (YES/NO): NO